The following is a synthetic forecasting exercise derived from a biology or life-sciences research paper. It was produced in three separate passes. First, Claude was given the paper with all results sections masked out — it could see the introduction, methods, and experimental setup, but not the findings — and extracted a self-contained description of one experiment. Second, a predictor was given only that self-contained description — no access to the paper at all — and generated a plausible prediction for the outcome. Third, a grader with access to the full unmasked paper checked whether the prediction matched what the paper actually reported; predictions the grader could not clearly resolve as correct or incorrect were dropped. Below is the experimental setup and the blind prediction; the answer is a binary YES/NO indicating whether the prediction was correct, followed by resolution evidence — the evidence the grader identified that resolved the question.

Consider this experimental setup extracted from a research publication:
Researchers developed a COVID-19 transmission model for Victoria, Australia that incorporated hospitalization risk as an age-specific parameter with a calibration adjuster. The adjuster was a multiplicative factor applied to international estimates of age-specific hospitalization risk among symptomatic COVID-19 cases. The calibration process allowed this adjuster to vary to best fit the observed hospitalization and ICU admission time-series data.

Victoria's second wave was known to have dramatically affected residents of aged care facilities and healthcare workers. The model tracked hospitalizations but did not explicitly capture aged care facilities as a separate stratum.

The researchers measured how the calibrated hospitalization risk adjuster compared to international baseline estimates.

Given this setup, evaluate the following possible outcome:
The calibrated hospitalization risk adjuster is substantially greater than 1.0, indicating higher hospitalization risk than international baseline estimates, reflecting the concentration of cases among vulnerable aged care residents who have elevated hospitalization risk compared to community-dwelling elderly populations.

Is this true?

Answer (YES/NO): YES